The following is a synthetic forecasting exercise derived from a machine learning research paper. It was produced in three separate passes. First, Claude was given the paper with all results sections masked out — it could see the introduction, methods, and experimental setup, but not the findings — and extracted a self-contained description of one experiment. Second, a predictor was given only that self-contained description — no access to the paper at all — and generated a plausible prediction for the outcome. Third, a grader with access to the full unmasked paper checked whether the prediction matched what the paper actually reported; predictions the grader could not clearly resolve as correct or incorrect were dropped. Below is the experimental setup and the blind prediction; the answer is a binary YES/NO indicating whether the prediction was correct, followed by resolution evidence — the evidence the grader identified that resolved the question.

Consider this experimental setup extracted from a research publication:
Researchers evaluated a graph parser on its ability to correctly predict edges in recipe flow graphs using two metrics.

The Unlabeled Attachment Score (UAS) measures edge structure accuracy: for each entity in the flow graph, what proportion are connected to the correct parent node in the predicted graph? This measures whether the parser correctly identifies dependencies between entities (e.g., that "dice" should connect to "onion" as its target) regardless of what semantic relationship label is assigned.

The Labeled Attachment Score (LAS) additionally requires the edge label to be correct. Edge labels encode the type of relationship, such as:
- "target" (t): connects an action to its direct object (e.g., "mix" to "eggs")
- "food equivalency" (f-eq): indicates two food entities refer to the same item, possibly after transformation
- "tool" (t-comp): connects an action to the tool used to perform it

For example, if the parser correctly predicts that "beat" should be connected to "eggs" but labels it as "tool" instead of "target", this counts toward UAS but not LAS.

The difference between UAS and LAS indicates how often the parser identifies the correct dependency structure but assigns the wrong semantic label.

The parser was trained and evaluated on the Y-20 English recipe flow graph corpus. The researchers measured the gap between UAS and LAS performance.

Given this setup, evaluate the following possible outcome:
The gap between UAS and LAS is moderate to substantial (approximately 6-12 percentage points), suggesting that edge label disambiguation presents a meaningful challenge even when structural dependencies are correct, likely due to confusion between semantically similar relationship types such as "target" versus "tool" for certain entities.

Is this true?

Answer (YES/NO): NO